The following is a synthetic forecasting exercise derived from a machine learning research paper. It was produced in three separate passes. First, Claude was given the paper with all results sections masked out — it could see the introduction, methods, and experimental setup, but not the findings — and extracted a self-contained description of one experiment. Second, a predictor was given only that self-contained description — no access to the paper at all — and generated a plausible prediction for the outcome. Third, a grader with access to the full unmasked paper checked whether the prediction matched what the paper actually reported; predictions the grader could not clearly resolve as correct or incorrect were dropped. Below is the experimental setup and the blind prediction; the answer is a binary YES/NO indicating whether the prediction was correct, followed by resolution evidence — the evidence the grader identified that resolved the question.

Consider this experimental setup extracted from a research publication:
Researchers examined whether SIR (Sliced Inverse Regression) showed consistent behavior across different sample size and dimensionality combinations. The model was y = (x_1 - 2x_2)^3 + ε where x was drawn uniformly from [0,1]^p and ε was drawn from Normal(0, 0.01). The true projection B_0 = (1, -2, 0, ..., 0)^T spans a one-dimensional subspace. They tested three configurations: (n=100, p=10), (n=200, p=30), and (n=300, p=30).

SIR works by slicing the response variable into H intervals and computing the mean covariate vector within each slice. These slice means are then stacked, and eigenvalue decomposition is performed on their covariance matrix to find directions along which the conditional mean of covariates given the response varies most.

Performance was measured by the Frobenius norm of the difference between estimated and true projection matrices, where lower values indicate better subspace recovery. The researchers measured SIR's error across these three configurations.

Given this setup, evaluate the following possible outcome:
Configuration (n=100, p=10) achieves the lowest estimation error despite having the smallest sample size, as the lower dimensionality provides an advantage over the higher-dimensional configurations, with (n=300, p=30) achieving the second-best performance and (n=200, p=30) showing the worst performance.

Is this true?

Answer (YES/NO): YES